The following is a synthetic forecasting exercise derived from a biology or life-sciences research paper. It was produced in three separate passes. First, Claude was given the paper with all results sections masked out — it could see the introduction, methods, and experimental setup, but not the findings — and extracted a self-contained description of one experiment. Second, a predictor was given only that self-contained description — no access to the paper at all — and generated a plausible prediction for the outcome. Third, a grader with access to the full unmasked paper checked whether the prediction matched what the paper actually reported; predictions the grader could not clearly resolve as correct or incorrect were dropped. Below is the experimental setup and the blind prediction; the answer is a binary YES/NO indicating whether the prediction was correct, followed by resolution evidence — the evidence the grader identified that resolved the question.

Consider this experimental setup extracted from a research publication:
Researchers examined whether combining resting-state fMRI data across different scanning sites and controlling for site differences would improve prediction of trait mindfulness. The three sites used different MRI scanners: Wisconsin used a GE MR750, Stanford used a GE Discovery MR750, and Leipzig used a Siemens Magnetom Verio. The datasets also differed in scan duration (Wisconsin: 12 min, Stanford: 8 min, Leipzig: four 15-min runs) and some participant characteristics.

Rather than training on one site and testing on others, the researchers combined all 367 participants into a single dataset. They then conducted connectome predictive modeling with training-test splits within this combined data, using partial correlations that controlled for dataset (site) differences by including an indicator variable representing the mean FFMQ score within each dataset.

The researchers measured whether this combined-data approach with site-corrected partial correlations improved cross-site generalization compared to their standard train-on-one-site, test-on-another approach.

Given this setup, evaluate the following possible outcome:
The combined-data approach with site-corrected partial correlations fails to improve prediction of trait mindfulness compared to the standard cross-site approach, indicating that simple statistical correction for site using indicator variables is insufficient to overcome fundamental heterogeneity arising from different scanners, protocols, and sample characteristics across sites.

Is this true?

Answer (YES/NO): NO